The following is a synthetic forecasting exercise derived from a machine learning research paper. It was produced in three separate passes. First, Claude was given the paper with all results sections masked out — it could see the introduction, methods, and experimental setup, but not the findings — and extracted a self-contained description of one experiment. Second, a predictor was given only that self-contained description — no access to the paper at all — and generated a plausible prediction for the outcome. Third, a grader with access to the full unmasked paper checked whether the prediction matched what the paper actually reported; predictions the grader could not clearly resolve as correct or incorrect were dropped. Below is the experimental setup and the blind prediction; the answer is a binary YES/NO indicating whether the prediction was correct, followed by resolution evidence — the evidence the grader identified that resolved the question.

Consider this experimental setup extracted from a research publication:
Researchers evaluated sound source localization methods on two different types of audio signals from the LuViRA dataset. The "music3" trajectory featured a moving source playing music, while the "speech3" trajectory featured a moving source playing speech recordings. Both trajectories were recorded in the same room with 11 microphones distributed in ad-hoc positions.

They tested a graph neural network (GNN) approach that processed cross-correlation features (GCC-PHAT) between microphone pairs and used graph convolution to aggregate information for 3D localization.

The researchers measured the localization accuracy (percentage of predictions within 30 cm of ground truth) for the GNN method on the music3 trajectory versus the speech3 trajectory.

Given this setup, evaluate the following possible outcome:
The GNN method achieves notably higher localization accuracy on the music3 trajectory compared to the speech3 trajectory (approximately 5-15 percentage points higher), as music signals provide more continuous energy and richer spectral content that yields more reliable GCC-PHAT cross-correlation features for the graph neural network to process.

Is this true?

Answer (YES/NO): NO